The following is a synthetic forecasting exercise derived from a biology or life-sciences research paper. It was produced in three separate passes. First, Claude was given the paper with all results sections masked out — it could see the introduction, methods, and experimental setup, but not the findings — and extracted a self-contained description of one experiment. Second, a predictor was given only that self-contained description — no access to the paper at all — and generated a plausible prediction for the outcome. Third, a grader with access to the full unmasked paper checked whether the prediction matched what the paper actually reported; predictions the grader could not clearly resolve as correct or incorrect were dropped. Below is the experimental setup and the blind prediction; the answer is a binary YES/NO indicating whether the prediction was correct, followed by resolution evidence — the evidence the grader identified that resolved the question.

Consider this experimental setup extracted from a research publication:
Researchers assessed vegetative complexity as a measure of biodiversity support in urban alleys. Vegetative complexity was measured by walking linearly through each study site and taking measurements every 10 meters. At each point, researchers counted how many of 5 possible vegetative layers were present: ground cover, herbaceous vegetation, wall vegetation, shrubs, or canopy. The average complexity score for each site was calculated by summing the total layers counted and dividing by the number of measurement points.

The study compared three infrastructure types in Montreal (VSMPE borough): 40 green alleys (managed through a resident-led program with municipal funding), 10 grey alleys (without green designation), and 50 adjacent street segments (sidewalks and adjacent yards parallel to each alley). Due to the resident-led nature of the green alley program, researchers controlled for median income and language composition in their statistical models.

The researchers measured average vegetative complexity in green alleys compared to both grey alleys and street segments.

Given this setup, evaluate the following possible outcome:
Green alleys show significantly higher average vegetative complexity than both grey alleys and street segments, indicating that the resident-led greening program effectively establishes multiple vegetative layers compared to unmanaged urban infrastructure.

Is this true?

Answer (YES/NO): YES